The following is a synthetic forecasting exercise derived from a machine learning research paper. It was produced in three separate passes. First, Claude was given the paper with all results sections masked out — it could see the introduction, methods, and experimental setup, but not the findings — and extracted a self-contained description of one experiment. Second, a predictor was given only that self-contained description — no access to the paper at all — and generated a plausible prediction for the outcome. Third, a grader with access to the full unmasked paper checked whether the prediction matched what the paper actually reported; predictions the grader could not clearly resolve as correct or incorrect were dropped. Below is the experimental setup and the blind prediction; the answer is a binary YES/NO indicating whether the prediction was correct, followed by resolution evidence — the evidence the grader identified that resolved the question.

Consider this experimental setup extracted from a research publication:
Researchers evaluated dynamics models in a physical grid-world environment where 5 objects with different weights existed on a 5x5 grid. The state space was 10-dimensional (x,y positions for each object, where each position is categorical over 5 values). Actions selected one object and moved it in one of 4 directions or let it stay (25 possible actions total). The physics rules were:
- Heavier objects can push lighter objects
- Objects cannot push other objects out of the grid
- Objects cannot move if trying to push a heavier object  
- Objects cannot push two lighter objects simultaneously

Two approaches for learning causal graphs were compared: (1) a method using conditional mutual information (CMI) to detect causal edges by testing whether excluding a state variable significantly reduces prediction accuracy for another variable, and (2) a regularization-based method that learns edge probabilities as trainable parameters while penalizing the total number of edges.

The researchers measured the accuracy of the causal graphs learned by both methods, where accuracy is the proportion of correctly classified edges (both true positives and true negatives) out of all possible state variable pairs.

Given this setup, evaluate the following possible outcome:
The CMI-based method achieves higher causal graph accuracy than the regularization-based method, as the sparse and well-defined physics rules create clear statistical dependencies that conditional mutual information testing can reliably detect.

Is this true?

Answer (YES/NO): NO